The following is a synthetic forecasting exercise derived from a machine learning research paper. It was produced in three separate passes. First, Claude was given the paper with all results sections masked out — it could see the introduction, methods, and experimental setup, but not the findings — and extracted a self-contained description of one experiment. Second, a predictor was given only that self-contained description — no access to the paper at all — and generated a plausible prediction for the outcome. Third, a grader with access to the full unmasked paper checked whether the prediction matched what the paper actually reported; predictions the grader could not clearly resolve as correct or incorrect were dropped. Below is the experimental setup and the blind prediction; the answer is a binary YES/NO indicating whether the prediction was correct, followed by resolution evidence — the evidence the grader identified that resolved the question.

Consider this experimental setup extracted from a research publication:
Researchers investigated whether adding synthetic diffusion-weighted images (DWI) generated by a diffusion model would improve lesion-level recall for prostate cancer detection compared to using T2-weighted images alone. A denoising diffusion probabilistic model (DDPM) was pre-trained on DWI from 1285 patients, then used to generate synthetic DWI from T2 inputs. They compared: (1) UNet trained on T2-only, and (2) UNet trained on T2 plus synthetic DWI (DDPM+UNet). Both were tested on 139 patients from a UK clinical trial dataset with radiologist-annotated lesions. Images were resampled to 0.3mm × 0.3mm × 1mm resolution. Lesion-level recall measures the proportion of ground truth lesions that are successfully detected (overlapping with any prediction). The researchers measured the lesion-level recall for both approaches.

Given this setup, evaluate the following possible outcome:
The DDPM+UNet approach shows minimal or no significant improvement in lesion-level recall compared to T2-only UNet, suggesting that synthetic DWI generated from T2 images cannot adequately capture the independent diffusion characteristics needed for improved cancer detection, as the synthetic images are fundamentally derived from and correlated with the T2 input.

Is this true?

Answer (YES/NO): NO